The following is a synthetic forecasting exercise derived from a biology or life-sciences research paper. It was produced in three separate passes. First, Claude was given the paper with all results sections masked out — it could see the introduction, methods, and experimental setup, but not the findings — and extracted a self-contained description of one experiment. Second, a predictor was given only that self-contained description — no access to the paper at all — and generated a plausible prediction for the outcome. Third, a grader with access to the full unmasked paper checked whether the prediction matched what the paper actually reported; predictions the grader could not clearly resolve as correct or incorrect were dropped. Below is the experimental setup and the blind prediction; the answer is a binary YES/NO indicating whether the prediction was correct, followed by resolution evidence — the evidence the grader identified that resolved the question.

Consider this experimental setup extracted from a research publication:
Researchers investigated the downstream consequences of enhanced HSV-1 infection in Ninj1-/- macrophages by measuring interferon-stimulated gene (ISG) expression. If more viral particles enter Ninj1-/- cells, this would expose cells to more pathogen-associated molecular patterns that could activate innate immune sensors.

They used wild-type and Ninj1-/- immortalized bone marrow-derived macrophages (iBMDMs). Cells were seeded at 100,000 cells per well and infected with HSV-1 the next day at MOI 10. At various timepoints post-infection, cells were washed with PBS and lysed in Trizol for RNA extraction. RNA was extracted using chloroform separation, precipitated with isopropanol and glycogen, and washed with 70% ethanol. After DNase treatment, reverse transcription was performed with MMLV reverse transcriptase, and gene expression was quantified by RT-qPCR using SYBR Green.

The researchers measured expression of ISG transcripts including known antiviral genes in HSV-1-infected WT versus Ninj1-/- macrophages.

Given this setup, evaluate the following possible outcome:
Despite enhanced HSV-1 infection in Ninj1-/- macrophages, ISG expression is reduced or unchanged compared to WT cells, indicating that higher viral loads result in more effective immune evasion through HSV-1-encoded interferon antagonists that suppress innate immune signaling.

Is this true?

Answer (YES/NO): NO